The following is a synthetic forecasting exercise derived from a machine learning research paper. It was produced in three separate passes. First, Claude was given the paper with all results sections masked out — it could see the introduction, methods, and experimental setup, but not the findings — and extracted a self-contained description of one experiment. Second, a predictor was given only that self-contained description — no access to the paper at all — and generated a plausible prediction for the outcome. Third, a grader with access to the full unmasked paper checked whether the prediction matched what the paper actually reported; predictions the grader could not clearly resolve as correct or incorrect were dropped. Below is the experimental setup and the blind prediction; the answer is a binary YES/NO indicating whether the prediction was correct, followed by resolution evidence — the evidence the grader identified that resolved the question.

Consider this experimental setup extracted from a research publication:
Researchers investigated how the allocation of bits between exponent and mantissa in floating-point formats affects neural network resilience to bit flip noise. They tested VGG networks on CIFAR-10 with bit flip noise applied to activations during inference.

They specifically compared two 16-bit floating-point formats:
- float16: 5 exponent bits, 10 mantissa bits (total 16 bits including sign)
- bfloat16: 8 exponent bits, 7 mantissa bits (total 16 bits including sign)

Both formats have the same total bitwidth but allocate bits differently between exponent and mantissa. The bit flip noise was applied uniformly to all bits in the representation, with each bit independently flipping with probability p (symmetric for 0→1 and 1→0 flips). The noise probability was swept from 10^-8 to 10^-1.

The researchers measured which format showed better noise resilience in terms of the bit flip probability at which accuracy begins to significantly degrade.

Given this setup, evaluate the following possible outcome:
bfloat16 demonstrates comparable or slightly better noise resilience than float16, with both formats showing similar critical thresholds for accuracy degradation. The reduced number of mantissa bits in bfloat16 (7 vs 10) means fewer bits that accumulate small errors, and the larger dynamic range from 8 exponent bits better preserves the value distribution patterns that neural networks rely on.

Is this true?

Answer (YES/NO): NO